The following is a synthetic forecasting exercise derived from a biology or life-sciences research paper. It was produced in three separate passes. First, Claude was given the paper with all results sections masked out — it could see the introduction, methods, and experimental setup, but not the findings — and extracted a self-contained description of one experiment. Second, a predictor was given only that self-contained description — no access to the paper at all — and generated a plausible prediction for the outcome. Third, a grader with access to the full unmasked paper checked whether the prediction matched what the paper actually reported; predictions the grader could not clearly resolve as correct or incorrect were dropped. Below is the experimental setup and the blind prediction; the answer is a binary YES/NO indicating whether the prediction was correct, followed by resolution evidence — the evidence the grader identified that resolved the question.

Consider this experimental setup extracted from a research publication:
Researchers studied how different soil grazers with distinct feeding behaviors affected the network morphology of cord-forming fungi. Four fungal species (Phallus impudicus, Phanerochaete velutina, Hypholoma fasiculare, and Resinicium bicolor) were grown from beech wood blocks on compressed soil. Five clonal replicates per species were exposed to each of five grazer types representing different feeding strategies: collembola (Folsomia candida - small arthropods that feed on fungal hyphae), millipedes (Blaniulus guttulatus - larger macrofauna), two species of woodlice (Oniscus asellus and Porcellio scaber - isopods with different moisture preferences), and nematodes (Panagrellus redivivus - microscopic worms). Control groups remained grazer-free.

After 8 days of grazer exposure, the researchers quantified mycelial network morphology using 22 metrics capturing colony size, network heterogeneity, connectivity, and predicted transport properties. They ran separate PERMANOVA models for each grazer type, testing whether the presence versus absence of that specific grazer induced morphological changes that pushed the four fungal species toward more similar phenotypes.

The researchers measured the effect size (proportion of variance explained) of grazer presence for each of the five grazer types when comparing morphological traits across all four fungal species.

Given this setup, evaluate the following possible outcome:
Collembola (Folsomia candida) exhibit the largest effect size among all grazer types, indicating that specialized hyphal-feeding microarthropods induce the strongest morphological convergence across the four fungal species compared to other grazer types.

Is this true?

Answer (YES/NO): NO